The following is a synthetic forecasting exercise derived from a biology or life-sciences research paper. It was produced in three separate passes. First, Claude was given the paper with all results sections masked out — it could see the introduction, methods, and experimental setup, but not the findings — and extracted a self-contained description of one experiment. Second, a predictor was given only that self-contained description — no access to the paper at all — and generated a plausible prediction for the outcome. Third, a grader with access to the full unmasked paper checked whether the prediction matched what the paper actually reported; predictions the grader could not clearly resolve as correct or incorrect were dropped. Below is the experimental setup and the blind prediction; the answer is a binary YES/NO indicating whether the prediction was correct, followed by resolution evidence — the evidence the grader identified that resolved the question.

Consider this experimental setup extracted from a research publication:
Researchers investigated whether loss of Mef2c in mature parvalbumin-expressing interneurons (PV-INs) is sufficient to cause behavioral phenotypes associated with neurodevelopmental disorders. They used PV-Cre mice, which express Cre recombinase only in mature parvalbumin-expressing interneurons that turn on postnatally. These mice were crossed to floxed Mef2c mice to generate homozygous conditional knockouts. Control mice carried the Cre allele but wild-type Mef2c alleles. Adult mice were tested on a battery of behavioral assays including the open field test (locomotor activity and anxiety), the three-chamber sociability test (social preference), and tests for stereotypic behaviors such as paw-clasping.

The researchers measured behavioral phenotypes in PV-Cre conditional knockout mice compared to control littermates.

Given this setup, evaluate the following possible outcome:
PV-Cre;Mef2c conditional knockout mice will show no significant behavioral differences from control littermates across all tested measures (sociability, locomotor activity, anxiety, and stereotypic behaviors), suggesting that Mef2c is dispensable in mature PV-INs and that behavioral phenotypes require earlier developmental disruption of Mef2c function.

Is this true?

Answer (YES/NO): YES